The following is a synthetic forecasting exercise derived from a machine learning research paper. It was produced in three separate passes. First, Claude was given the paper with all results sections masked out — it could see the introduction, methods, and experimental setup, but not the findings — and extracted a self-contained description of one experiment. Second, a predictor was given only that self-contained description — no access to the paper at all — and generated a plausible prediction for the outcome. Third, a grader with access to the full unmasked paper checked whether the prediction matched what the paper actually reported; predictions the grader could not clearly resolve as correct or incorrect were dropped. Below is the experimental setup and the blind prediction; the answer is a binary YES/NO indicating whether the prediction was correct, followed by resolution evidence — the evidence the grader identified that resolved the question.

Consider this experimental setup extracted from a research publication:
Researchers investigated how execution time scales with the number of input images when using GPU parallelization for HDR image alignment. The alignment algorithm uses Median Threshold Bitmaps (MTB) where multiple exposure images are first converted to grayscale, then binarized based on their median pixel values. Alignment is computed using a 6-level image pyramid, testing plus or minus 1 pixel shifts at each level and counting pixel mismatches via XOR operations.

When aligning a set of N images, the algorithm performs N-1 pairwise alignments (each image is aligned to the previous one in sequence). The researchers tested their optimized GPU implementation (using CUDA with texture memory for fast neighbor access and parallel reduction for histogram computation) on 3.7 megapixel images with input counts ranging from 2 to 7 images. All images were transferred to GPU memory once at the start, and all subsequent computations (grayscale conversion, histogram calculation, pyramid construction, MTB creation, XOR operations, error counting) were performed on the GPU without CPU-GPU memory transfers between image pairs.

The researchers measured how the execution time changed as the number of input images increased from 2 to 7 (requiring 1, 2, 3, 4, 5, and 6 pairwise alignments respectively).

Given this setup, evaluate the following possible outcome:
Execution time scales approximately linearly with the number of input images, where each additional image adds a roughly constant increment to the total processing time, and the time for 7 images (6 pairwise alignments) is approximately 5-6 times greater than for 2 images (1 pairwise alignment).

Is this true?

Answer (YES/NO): YES